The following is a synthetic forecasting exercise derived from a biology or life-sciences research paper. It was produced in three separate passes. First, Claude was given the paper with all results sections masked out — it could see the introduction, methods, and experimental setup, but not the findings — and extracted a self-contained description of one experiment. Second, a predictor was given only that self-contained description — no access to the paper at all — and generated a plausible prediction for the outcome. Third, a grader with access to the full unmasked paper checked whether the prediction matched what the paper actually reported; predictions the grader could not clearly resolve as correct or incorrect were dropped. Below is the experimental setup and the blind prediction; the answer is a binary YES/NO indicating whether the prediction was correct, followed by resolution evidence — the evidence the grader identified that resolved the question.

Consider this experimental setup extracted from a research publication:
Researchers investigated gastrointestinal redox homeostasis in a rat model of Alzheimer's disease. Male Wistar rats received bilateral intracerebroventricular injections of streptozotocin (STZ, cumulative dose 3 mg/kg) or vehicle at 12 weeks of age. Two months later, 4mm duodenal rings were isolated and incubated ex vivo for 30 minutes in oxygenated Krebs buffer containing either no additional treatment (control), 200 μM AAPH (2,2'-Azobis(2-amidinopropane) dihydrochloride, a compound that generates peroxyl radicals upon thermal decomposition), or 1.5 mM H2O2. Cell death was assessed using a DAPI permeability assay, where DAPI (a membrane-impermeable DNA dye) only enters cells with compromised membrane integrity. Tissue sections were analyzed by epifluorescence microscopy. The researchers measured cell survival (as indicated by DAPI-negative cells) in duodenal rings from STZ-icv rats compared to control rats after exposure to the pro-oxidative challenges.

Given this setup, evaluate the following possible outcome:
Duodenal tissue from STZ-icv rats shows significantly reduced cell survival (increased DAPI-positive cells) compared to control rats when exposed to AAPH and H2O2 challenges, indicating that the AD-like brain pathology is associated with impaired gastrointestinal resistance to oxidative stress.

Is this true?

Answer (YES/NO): NO